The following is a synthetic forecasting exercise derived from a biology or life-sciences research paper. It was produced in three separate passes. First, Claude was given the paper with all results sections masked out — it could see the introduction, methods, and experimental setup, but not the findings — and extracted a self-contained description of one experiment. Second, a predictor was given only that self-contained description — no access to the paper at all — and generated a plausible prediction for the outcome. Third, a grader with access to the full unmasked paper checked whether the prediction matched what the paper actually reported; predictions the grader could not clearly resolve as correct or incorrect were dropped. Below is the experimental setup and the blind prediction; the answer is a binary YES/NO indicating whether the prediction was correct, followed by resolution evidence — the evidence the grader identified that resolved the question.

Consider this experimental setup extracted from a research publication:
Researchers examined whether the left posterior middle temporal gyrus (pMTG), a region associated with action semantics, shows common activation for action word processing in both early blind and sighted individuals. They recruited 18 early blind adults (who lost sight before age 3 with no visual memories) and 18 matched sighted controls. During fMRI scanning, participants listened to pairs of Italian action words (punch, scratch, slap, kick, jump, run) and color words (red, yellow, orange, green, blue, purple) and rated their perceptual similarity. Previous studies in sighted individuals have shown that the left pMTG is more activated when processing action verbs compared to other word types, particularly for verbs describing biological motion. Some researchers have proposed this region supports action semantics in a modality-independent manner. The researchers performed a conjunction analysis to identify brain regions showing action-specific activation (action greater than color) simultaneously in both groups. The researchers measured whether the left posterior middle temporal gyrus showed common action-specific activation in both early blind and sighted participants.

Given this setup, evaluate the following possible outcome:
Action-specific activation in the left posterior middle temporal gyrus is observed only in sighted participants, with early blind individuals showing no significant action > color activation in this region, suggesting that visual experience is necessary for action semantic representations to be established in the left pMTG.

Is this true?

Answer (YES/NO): NO